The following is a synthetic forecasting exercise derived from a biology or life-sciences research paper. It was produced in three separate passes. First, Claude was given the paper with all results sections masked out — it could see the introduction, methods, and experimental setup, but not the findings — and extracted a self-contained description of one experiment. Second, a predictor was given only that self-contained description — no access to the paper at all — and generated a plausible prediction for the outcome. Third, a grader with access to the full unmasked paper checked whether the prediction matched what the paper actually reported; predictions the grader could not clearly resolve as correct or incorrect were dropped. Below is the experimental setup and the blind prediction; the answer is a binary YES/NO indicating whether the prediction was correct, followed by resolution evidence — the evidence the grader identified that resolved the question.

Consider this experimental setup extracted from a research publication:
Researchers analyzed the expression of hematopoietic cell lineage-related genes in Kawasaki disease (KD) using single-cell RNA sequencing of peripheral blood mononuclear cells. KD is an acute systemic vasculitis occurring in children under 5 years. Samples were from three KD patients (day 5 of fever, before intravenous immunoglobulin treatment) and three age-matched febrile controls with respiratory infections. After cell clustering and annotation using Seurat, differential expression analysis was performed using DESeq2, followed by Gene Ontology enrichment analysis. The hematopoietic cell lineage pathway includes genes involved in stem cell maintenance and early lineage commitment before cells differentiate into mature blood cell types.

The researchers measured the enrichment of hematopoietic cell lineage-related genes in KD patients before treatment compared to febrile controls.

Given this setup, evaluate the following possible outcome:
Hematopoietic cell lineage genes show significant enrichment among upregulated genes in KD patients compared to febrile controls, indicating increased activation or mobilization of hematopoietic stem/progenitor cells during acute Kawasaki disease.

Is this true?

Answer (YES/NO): YES